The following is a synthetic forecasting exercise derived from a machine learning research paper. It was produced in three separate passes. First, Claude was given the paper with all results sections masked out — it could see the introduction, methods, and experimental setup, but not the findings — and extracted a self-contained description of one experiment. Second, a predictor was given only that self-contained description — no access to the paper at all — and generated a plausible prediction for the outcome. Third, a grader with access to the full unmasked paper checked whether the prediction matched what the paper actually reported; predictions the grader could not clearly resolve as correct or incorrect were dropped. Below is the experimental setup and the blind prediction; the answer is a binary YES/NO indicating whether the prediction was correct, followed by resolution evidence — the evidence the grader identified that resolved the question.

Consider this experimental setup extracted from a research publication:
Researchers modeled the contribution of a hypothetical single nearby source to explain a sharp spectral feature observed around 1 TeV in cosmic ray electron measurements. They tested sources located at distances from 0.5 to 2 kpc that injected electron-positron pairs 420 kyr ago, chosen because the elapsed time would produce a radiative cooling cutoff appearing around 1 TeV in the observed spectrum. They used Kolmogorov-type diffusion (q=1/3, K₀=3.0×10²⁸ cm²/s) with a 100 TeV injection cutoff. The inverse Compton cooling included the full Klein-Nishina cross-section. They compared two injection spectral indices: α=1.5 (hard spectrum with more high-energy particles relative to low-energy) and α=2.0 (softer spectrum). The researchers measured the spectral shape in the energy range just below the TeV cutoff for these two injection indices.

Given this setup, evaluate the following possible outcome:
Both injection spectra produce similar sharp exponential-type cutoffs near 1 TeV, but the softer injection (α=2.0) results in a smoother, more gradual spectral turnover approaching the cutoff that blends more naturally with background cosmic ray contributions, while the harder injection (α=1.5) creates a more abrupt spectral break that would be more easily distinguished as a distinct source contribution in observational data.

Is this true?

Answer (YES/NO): NO